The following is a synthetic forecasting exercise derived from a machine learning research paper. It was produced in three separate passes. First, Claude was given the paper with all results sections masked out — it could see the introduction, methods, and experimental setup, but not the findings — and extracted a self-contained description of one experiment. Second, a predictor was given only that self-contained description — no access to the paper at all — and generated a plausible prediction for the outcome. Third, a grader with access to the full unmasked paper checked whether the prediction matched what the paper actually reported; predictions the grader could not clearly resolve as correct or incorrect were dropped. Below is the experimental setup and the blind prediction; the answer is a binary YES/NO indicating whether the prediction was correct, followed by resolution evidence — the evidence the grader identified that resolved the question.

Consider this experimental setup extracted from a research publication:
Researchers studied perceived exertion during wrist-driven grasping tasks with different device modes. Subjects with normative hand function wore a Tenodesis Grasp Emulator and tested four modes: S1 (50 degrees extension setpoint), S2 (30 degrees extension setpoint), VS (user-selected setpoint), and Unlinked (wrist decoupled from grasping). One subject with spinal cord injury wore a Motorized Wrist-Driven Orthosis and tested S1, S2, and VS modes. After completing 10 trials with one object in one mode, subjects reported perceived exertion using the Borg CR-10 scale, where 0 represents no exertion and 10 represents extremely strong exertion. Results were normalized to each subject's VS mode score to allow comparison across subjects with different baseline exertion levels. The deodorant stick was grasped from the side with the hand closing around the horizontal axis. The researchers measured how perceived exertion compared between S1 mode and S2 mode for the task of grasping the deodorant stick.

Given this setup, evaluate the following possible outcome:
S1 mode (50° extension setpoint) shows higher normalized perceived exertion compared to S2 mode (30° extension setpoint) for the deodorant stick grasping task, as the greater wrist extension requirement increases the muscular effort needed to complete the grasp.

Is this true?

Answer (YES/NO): NO